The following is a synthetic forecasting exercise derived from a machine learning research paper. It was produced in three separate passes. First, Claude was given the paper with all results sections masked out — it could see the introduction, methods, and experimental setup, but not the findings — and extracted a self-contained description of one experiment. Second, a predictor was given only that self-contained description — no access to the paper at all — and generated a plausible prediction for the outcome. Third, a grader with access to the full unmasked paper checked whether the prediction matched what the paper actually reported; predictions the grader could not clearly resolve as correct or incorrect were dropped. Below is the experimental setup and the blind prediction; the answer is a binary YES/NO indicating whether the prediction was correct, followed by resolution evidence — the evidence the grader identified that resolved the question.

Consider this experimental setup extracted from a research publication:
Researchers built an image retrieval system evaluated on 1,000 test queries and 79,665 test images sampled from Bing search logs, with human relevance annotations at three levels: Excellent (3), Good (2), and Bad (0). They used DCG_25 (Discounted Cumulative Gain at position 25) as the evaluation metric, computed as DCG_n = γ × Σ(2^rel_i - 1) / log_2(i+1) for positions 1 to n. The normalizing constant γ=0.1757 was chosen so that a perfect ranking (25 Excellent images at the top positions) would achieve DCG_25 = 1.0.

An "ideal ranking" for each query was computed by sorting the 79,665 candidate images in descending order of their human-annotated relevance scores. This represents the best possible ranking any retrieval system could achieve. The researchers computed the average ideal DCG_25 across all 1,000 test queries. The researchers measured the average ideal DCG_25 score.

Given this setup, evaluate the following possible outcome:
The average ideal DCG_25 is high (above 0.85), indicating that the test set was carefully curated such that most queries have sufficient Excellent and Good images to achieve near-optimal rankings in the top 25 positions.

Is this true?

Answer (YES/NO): NO